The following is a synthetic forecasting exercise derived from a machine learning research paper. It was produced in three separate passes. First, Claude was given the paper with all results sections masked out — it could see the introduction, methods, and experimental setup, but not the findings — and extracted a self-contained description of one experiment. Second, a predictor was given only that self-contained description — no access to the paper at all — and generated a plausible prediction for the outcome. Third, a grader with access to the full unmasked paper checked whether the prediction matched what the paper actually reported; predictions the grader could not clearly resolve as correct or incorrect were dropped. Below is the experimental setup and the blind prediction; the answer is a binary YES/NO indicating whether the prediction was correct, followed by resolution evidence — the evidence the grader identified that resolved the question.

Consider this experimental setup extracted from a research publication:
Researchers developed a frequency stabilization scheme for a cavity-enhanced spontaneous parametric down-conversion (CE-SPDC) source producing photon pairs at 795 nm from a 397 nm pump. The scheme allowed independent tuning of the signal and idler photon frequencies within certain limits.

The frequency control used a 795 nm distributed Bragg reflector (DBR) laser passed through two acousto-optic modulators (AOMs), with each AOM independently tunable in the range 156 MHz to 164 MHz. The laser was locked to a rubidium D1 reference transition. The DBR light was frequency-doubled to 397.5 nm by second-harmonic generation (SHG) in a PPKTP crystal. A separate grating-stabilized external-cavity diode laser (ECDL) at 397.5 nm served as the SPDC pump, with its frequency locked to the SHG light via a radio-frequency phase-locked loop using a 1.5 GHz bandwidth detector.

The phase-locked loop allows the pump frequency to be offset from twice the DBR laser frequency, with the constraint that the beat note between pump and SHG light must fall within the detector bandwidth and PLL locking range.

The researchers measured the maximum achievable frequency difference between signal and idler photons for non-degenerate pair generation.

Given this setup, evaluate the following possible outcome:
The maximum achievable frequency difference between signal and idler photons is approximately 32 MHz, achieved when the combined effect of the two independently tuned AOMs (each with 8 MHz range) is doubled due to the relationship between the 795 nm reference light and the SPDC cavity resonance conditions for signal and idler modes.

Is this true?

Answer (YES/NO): NO